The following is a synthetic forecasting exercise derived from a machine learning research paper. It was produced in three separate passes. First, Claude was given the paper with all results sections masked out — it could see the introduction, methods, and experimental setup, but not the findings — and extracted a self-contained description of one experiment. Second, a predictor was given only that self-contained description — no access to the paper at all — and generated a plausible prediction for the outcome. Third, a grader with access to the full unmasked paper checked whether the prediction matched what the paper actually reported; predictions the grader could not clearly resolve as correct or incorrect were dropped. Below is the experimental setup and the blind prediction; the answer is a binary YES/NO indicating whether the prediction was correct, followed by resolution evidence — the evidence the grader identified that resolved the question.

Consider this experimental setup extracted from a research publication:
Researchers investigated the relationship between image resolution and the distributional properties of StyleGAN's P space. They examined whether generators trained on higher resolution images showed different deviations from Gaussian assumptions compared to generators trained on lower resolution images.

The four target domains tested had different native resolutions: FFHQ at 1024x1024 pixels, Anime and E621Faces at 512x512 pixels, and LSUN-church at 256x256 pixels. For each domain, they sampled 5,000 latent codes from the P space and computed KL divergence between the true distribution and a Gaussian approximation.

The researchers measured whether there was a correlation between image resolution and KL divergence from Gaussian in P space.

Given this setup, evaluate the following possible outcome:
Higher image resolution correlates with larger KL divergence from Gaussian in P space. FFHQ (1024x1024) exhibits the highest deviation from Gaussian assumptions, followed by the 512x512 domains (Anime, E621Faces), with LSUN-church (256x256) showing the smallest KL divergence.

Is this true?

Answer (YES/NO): NO